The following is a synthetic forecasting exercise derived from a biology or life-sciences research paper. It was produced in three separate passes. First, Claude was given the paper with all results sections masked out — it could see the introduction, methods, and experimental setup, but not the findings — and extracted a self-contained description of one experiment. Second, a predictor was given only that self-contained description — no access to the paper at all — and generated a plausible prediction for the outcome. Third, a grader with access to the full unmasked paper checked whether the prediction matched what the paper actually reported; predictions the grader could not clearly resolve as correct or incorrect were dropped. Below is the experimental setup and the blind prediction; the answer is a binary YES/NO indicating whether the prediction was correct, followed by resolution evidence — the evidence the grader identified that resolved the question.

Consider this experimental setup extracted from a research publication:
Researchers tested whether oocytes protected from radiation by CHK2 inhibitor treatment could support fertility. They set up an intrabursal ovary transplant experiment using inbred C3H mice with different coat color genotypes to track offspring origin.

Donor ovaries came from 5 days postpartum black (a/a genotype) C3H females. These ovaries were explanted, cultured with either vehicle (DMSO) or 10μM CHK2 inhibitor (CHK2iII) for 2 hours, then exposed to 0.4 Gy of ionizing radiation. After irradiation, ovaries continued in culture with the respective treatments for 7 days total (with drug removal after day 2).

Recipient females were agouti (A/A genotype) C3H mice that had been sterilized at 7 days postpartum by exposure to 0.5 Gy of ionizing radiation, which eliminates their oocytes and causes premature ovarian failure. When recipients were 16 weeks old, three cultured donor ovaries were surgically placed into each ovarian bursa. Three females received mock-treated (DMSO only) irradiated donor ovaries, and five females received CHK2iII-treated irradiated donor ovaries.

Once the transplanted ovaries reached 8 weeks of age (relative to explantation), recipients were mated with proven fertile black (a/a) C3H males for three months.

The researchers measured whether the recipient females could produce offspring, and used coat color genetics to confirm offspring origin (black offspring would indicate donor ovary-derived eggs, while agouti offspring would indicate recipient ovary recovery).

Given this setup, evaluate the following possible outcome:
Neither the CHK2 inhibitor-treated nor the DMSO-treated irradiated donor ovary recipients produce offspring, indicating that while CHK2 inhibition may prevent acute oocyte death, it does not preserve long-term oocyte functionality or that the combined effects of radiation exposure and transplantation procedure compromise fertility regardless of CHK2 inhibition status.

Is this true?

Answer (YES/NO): NO